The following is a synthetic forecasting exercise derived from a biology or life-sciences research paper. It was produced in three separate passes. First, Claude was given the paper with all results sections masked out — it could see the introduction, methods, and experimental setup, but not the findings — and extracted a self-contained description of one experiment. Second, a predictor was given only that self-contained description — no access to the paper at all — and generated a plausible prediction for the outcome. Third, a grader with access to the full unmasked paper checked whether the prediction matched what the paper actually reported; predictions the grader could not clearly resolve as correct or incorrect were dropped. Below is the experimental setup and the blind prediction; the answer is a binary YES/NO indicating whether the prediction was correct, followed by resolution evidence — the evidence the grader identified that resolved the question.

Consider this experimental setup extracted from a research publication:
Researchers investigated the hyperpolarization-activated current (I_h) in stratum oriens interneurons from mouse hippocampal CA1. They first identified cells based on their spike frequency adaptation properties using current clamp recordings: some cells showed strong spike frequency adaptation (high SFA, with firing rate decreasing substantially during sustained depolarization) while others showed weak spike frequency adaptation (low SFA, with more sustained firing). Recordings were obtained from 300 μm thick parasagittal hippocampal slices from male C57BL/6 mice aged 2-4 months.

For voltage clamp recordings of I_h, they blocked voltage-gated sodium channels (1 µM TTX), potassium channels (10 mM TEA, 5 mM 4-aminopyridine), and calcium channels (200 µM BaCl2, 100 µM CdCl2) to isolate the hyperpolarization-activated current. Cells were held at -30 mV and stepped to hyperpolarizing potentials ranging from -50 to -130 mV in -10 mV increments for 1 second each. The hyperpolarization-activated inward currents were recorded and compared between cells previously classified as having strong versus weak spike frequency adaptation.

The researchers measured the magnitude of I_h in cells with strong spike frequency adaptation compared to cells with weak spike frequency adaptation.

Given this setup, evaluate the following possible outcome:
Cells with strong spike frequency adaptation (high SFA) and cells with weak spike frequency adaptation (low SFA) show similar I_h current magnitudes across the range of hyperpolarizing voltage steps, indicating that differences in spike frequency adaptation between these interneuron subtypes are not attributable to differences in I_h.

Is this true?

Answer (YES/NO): NO